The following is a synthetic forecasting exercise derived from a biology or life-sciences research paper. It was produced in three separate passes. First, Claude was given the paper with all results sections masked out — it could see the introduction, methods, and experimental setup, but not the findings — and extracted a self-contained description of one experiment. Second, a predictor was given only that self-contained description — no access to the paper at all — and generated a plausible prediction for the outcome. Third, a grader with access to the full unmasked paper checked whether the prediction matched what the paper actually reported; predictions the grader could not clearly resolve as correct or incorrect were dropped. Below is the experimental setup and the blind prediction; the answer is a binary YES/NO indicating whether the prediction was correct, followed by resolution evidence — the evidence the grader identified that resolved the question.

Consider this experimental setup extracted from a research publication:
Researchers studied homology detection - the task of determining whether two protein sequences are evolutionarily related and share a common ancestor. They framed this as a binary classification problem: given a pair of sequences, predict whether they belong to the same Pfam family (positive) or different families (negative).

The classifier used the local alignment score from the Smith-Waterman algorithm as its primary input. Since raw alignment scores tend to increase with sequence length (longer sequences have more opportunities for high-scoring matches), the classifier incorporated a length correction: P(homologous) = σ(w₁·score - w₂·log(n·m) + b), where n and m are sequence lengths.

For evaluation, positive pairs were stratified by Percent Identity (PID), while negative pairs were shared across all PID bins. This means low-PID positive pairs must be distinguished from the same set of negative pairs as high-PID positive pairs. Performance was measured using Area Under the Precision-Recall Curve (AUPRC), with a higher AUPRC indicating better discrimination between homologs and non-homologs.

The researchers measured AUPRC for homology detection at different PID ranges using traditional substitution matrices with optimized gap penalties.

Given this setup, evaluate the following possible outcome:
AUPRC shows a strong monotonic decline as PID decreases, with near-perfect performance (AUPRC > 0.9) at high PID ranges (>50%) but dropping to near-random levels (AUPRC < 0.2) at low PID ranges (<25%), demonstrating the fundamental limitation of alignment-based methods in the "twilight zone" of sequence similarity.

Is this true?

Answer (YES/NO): NO